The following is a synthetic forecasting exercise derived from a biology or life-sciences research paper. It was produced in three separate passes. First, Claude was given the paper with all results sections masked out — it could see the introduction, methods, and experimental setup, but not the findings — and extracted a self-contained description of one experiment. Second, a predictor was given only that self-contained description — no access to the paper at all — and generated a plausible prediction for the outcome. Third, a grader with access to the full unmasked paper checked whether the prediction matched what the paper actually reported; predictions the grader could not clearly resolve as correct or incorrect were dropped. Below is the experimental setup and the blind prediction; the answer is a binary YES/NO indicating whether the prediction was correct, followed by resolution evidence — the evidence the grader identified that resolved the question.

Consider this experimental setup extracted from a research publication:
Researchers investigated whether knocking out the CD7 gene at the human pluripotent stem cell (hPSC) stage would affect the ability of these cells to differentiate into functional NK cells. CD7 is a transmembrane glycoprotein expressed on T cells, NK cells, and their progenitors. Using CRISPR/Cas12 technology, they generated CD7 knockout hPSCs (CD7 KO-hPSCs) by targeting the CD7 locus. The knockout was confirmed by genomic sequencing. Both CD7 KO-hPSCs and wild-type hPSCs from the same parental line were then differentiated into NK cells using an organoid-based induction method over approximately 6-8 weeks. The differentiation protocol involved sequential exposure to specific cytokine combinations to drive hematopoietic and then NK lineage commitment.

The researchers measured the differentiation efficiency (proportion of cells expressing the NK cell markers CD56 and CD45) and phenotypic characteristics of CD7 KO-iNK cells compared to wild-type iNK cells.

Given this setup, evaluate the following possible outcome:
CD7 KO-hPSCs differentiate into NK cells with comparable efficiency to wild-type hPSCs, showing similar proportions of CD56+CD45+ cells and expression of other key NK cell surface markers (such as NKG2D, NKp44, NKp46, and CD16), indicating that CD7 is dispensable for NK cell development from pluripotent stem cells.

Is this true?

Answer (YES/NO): YES